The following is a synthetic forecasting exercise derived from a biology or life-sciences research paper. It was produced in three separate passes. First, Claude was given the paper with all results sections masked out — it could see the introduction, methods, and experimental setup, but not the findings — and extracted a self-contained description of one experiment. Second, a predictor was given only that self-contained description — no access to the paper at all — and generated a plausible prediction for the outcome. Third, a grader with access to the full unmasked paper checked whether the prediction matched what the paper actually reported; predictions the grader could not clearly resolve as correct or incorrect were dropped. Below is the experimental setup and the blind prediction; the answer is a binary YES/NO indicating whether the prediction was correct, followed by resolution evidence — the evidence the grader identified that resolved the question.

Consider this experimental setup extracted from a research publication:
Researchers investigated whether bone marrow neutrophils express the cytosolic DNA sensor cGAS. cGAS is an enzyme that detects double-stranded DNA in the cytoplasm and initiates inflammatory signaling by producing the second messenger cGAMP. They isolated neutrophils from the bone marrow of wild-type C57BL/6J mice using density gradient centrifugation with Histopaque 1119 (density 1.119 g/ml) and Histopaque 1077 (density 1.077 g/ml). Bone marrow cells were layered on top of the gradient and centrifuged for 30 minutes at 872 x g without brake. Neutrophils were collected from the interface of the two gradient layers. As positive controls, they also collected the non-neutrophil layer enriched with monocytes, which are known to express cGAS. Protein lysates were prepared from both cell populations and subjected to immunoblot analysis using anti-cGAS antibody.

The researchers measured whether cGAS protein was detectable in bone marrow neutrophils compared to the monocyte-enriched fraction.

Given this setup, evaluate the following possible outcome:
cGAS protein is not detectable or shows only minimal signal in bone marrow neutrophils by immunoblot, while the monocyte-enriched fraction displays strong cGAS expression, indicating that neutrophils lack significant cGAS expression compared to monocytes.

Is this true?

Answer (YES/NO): NO